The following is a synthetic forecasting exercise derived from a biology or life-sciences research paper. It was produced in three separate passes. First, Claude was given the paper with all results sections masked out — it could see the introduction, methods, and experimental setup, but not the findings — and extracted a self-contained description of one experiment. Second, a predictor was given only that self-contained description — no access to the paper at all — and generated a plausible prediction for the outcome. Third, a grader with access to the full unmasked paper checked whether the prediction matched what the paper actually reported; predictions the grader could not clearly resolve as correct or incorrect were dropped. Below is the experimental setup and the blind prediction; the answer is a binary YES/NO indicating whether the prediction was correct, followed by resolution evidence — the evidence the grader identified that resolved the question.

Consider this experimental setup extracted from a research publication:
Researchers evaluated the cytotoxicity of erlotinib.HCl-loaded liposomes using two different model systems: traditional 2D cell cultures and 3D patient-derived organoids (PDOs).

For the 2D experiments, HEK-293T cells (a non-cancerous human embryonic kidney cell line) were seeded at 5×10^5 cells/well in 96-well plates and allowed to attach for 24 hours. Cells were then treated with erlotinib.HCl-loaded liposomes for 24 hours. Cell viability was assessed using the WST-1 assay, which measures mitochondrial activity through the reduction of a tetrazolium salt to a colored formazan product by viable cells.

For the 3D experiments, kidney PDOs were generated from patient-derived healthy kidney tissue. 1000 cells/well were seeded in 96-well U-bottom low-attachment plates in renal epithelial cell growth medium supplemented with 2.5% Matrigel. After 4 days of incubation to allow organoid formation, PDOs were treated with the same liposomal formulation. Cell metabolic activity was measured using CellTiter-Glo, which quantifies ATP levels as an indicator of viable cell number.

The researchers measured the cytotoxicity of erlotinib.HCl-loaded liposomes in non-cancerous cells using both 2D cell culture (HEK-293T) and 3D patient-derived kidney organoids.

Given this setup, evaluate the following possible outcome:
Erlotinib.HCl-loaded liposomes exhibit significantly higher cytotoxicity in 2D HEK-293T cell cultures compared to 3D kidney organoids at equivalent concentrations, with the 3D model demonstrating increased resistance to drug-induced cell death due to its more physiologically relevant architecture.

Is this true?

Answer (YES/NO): YES